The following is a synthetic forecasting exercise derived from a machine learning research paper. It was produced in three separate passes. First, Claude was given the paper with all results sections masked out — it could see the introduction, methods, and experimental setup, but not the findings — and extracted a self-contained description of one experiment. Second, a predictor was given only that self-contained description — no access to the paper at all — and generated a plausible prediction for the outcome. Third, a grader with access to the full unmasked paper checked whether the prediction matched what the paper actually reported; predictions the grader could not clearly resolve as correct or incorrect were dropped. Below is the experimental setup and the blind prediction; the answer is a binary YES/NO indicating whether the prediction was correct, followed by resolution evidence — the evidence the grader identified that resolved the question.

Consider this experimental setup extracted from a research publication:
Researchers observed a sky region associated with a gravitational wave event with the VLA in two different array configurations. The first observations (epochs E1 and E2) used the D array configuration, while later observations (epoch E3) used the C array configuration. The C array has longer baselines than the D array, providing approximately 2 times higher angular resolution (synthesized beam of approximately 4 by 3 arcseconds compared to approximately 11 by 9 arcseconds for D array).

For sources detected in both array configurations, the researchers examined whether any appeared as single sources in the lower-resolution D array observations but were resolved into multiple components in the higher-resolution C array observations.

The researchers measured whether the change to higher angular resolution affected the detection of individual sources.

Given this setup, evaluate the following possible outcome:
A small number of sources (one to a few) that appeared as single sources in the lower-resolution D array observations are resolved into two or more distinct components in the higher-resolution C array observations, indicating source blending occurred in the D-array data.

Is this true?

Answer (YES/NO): YES